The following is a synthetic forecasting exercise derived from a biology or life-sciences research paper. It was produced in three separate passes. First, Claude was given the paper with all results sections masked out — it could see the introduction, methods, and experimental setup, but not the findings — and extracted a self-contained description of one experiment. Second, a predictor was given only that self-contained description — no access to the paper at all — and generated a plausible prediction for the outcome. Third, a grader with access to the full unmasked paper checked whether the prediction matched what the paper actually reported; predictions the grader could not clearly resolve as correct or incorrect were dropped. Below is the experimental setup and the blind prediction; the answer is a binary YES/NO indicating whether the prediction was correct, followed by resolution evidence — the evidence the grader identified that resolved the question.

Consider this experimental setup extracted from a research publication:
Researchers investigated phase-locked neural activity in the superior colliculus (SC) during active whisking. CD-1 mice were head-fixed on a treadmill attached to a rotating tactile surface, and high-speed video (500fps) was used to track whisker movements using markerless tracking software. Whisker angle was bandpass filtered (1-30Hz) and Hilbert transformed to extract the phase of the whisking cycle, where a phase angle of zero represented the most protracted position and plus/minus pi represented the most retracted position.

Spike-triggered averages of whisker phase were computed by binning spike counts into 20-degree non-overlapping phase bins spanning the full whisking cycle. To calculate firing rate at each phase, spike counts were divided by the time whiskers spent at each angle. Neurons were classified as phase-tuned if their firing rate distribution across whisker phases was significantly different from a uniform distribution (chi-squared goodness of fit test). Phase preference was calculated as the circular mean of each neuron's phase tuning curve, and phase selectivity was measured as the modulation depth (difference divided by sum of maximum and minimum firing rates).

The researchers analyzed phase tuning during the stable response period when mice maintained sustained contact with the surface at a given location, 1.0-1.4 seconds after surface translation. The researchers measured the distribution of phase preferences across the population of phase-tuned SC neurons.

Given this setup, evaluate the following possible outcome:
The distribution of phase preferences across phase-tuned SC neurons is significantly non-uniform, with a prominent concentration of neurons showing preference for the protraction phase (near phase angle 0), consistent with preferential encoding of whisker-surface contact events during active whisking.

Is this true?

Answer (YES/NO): NO